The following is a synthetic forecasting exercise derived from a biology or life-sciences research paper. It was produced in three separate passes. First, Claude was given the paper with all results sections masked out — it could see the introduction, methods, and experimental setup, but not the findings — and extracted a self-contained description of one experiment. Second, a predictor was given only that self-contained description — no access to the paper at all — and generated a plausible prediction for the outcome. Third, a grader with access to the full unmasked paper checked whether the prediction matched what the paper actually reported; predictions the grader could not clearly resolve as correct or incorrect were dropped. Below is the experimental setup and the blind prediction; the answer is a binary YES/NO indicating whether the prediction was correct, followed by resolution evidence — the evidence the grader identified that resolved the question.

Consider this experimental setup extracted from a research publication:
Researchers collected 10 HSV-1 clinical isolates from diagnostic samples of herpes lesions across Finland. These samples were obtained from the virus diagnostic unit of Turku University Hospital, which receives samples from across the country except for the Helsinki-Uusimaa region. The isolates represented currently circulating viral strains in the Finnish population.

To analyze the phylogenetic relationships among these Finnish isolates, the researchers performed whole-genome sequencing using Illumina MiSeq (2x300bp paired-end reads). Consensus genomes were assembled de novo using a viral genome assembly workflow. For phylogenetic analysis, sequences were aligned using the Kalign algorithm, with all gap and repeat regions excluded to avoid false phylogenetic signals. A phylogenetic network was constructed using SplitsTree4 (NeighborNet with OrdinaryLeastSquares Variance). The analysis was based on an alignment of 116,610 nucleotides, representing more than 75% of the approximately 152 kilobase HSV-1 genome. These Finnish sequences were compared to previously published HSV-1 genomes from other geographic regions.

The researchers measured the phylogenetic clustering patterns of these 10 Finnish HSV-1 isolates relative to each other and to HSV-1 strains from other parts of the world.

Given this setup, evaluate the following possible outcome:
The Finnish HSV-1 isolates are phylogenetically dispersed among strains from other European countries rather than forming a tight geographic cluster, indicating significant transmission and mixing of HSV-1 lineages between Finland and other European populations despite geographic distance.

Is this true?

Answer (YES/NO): NO